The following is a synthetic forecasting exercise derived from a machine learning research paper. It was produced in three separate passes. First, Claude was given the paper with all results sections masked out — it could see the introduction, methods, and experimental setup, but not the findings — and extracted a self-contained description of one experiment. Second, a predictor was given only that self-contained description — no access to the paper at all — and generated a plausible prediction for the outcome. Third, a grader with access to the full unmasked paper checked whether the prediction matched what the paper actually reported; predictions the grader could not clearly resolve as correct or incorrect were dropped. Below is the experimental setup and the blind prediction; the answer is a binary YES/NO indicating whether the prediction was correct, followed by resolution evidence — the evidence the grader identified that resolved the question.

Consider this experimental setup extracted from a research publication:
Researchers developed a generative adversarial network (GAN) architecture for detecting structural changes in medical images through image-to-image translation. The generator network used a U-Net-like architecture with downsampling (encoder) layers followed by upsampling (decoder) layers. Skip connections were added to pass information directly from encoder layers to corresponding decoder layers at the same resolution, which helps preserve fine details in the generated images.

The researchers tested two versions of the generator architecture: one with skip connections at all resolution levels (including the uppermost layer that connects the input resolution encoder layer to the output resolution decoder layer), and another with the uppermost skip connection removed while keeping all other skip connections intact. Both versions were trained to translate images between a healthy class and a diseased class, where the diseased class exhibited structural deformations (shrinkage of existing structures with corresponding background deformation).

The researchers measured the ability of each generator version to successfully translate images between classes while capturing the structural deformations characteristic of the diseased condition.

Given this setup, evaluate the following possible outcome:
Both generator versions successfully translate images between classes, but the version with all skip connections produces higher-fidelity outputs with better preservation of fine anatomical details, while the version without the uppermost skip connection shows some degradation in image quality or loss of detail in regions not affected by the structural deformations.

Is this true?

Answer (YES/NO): NO